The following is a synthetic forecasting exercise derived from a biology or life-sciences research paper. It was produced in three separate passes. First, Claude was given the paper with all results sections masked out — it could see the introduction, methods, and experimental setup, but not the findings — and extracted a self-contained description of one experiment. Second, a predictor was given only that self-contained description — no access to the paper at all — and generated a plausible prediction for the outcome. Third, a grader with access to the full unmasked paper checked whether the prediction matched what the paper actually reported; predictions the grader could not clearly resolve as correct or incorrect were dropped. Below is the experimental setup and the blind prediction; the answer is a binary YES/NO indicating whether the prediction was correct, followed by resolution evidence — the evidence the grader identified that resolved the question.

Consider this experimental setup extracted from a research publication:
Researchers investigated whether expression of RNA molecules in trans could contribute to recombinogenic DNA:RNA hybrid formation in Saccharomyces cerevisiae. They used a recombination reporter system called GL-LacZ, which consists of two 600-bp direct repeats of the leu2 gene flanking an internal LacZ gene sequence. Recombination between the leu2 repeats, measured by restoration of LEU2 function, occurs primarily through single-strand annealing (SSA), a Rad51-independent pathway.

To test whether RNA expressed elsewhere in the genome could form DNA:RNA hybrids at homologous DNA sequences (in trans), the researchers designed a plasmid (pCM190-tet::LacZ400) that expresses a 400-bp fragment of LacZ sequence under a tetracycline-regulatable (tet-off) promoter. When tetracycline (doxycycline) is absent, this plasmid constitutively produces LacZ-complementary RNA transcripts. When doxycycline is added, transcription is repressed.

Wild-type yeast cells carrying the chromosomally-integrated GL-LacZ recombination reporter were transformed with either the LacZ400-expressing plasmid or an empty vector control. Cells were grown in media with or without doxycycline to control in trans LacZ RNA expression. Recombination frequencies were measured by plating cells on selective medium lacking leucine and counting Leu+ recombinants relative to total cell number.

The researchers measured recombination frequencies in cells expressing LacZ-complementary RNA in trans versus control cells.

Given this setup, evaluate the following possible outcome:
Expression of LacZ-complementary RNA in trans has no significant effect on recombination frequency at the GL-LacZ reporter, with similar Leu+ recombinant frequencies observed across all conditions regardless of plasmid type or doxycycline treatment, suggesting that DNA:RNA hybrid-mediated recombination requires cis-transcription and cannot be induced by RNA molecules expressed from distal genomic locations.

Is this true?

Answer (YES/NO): YES